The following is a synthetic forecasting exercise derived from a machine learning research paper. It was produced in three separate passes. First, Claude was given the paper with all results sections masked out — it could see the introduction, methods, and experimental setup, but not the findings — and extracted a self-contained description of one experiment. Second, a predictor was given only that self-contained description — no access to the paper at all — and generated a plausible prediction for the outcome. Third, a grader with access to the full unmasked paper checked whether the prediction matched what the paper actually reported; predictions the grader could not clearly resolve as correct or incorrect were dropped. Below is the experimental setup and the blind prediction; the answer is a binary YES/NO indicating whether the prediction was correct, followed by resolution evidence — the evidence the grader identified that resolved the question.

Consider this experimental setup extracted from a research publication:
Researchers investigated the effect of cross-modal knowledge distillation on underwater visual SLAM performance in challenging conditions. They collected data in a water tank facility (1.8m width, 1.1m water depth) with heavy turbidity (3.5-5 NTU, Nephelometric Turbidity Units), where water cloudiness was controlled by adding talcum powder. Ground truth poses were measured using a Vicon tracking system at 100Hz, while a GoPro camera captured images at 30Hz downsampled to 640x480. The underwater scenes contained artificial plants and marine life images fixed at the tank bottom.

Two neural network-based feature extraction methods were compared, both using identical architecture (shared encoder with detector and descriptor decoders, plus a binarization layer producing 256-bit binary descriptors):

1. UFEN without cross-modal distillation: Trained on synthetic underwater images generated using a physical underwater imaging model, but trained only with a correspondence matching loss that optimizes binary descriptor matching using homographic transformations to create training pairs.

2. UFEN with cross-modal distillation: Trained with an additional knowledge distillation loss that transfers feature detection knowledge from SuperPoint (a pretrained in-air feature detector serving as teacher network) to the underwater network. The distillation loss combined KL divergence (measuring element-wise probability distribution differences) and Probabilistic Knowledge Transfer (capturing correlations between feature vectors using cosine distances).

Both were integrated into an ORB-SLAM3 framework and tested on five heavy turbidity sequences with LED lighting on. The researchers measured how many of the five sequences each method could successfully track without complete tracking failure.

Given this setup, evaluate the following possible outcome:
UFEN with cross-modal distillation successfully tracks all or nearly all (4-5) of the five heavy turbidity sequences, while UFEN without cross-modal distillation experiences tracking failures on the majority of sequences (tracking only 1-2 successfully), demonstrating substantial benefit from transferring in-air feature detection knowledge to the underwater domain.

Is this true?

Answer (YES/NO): NO